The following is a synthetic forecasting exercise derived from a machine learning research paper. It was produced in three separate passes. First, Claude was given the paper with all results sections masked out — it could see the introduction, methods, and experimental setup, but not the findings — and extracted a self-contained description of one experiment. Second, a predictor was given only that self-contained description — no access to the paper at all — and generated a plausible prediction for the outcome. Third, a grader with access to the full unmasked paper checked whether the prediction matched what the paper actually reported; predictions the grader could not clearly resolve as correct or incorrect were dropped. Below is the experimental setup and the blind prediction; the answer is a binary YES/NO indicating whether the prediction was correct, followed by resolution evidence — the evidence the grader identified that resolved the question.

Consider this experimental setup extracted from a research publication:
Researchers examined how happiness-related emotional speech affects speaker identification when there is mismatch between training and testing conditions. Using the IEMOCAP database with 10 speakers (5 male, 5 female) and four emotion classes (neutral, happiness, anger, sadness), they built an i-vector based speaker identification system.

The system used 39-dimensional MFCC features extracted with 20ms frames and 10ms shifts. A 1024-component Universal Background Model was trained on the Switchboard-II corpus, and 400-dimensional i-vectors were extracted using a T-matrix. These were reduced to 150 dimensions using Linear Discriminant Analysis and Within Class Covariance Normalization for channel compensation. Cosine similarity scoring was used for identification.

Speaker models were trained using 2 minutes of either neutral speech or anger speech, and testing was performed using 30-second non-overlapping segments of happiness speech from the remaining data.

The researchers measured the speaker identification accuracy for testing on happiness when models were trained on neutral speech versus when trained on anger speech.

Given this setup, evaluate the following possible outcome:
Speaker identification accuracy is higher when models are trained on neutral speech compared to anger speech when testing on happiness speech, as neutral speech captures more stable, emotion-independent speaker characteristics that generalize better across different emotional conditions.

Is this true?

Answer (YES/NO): YES